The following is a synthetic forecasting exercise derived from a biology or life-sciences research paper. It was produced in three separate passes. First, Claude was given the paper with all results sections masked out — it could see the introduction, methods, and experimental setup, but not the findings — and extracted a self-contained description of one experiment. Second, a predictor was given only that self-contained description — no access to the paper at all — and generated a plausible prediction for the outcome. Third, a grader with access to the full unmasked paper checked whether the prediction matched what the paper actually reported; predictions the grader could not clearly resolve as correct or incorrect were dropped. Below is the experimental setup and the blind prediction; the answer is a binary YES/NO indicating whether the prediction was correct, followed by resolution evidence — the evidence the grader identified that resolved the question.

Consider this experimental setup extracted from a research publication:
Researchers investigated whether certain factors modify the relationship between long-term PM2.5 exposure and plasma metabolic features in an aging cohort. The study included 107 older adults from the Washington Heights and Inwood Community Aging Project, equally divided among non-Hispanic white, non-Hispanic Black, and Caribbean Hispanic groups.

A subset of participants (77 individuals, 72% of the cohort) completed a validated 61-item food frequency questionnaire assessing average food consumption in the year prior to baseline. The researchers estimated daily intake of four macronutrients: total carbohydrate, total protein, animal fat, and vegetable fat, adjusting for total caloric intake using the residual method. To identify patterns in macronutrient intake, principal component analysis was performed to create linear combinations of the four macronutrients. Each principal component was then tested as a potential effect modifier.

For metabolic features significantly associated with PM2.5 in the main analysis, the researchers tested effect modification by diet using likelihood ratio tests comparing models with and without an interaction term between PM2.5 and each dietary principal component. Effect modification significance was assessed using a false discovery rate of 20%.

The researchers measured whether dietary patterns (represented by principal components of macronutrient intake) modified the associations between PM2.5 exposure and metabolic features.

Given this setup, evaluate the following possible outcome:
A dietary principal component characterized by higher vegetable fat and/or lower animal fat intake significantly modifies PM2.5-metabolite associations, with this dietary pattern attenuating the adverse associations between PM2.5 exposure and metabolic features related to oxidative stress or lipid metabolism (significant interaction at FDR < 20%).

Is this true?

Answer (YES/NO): NO